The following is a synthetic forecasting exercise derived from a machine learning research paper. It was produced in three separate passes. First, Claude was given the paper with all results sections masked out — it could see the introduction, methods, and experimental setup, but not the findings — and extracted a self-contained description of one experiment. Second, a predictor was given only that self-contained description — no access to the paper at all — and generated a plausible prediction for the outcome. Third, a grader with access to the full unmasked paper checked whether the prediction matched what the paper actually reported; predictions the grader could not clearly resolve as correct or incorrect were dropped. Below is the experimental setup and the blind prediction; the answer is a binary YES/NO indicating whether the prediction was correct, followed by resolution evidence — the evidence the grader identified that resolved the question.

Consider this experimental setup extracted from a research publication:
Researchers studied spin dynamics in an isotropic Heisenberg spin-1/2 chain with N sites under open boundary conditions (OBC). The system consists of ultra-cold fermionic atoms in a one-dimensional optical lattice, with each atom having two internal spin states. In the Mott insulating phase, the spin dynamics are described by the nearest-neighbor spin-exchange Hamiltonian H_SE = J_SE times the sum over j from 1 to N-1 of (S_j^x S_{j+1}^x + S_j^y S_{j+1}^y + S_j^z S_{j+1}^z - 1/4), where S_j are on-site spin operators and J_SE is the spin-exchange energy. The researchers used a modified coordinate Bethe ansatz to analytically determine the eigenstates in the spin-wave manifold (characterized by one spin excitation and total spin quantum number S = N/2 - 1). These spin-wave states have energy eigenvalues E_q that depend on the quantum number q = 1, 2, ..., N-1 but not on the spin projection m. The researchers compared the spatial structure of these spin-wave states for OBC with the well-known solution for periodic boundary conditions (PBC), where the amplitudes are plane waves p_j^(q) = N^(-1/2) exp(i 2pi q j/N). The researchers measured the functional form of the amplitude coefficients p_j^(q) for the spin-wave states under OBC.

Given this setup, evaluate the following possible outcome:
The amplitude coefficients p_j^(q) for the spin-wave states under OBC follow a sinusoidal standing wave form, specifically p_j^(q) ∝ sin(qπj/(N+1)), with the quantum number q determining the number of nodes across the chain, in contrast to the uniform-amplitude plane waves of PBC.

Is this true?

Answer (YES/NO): NO